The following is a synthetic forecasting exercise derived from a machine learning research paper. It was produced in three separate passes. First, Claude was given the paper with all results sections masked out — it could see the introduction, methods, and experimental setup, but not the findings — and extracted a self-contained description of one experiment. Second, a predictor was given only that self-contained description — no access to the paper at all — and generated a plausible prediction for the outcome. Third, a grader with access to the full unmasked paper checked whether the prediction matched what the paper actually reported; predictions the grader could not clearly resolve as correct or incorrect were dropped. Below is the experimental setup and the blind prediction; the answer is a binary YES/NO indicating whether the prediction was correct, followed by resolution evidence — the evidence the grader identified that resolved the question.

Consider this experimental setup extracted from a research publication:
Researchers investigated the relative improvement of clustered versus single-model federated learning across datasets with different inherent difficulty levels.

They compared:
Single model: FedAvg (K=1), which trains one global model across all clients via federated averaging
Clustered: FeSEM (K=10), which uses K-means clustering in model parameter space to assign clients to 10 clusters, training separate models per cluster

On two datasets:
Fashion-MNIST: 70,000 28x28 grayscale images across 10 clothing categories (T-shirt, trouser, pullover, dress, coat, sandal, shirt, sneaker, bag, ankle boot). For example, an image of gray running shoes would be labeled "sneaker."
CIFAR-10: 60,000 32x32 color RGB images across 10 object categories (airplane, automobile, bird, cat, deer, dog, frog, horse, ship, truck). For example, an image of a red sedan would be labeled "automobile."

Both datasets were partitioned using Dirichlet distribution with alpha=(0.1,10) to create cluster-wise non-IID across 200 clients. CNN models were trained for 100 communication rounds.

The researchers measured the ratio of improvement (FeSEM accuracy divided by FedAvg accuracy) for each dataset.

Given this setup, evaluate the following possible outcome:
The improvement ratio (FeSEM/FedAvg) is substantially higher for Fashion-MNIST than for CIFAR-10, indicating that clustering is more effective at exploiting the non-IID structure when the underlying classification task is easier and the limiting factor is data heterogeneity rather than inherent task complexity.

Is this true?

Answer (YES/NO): NO